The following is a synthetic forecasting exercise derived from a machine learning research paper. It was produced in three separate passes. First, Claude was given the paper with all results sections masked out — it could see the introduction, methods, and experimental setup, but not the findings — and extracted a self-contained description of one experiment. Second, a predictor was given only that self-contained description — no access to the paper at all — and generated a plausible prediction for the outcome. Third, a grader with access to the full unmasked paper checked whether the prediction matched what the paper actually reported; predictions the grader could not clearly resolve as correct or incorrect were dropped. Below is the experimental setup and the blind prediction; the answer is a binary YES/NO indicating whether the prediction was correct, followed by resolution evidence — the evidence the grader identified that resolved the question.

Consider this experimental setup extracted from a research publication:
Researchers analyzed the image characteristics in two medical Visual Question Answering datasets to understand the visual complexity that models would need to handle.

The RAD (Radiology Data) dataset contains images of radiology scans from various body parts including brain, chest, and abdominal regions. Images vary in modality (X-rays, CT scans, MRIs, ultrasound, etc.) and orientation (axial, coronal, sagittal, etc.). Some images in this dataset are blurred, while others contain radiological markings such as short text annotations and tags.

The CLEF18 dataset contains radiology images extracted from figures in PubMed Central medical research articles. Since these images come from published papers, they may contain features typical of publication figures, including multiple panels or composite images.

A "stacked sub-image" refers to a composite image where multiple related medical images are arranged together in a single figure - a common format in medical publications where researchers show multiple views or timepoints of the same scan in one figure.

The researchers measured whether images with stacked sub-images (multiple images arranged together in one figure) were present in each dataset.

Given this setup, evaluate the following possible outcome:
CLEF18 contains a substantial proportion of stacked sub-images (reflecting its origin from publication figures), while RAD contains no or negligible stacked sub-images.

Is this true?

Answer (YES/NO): NO